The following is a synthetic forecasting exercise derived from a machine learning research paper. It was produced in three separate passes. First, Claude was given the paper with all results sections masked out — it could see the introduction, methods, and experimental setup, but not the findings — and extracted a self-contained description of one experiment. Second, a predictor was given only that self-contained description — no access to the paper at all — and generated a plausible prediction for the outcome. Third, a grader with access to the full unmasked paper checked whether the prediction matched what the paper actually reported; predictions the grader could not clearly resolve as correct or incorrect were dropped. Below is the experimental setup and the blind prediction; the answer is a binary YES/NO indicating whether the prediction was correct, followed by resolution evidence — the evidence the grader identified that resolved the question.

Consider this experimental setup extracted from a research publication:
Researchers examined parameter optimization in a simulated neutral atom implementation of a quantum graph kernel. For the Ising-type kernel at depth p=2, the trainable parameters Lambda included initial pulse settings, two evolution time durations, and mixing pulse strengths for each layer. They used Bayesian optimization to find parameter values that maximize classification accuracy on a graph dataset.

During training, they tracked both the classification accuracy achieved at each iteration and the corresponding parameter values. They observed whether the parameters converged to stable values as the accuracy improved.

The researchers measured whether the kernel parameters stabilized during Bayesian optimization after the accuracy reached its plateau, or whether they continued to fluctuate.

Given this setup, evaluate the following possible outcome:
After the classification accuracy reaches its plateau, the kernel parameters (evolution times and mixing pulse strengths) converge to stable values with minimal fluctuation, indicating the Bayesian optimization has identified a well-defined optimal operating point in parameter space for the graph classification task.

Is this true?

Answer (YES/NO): NO